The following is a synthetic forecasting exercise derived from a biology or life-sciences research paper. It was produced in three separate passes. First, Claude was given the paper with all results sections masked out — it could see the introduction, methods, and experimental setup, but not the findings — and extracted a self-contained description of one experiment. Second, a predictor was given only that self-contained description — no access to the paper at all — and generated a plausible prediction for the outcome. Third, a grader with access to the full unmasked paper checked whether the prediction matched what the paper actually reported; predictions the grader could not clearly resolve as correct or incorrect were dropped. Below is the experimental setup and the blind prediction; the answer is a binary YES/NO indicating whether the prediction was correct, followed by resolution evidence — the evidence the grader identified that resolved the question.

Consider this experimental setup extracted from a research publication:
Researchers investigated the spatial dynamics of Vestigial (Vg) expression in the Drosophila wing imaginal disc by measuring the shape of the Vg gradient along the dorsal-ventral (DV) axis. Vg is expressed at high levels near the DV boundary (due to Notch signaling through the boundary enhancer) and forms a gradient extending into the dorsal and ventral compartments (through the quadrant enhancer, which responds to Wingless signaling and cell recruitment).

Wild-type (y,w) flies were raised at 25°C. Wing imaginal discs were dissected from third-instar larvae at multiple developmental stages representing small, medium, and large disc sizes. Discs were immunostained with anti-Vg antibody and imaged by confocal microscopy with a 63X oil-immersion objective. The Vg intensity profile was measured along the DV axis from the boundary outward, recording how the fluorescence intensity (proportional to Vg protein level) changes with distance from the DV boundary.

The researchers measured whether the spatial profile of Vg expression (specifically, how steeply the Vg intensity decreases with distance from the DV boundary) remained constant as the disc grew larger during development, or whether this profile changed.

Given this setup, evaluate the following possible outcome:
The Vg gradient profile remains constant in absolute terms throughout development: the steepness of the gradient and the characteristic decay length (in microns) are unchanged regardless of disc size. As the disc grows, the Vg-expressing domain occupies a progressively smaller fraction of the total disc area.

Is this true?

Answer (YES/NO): NO